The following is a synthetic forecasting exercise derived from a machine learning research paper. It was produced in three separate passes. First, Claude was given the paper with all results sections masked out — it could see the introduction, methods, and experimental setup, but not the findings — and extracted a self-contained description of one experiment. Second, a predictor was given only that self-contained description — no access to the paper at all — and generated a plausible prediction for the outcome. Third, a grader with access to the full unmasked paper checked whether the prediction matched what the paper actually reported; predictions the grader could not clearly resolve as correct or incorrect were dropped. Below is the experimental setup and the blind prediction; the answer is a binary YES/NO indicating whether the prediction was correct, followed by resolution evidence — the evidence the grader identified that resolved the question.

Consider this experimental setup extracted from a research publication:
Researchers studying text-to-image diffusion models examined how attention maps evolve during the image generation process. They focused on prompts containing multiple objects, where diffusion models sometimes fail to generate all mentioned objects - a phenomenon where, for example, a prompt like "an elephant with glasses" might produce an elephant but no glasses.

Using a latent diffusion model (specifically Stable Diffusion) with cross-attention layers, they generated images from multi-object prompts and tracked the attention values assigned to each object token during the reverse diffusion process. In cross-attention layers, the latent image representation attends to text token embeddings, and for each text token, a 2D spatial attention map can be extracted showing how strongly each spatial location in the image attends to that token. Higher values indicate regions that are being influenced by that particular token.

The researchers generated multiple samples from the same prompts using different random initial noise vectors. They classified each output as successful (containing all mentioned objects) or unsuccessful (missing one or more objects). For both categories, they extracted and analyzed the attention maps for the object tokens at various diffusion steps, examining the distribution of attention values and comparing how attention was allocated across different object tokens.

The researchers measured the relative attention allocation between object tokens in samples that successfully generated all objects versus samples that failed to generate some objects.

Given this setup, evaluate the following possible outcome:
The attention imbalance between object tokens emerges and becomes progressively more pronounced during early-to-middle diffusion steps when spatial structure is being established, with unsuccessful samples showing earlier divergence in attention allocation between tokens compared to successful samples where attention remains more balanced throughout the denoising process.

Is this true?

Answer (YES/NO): NO